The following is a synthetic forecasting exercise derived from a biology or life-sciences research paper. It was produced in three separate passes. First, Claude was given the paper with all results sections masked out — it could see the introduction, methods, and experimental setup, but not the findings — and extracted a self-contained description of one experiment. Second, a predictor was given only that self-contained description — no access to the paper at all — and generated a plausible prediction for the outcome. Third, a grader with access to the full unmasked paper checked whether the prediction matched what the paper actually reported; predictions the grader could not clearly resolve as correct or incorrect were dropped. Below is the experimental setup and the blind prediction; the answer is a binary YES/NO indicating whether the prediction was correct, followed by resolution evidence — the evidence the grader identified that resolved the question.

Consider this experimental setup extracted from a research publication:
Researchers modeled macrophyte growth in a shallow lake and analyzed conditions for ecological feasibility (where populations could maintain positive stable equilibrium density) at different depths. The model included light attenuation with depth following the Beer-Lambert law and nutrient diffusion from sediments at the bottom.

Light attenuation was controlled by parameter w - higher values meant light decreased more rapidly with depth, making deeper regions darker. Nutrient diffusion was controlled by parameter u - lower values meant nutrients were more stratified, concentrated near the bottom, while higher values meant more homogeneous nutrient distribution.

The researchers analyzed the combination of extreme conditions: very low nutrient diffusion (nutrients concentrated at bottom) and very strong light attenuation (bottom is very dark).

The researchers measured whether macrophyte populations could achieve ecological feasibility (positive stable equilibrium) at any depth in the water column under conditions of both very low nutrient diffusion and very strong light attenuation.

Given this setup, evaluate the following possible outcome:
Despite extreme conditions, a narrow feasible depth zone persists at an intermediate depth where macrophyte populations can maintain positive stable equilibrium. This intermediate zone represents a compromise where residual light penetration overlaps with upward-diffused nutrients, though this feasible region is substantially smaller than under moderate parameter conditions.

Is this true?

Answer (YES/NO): NO